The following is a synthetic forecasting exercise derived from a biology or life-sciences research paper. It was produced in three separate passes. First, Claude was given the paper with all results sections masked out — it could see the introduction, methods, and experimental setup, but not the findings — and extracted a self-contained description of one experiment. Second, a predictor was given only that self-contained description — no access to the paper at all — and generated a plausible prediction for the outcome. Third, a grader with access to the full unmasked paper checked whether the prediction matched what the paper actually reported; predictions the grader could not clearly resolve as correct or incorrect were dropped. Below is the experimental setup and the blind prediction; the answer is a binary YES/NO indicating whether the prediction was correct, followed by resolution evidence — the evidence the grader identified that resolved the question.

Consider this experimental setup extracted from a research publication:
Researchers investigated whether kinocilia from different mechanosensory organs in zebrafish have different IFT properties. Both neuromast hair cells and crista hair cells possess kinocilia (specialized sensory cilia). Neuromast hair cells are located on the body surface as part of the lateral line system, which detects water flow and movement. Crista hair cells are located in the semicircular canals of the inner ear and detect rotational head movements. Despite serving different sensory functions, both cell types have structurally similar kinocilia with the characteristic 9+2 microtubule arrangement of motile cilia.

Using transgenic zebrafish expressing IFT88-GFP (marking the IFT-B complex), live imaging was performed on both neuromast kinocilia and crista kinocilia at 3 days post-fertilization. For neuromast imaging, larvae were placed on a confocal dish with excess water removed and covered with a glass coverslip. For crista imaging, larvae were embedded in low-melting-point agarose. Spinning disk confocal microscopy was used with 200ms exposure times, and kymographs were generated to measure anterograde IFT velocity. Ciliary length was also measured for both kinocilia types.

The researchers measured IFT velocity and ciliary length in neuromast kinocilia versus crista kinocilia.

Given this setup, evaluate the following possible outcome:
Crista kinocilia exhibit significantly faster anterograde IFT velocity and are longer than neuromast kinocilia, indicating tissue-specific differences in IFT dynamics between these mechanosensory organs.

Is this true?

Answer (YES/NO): YES